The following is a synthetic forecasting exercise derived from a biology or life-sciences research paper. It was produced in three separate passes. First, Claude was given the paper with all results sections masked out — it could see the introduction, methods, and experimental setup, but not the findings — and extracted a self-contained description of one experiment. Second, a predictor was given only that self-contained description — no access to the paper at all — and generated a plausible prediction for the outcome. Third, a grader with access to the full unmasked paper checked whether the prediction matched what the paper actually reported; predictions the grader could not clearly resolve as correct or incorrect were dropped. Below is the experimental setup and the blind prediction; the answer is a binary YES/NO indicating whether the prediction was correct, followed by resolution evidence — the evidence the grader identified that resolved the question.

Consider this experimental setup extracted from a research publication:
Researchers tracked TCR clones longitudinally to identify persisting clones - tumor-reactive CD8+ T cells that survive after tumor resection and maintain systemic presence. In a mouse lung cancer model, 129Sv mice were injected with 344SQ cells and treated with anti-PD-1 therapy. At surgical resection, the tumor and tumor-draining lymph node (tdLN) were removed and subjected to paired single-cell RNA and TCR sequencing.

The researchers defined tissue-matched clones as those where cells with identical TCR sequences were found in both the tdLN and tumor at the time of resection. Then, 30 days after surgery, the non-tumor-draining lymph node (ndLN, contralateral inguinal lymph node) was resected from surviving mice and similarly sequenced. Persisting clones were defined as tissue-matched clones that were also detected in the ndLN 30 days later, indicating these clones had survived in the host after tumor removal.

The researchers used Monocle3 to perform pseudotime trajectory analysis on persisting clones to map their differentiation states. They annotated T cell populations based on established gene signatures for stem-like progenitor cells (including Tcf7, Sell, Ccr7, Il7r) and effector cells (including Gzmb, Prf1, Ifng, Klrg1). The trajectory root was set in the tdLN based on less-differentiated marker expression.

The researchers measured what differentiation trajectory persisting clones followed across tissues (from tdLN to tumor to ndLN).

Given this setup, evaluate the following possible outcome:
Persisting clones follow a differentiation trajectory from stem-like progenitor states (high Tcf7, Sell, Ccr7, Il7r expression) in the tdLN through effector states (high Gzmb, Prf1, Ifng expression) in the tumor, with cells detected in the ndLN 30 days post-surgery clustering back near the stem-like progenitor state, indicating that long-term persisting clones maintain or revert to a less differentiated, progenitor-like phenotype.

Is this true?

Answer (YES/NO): YES